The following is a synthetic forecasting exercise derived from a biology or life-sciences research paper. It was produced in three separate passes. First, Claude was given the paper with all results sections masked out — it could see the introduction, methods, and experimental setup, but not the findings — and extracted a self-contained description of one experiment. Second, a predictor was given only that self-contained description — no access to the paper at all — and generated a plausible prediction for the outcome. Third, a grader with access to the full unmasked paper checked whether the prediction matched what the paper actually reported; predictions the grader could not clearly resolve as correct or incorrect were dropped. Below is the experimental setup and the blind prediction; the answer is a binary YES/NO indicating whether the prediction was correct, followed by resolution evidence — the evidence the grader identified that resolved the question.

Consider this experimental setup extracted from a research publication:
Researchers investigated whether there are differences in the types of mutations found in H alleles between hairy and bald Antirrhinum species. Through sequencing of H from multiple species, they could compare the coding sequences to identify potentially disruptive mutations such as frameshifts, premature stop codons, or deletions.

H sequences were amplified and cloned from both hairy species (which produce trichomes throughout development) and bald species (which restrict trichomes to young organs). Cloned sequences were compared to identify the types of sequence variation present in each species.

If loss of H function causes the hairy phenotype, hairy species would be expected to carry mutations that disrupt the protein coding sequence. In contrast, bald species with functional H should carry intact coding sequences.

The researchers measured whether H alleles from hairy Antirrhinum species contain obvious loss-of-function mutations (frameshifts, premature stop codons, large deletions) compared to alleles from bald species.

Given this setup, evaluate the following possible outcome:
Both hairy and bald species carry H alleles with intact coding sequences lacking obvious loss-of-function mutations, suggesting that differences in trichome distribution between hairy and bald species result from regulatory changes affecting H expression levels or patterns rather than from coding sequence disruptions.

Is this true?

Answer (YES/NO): NO